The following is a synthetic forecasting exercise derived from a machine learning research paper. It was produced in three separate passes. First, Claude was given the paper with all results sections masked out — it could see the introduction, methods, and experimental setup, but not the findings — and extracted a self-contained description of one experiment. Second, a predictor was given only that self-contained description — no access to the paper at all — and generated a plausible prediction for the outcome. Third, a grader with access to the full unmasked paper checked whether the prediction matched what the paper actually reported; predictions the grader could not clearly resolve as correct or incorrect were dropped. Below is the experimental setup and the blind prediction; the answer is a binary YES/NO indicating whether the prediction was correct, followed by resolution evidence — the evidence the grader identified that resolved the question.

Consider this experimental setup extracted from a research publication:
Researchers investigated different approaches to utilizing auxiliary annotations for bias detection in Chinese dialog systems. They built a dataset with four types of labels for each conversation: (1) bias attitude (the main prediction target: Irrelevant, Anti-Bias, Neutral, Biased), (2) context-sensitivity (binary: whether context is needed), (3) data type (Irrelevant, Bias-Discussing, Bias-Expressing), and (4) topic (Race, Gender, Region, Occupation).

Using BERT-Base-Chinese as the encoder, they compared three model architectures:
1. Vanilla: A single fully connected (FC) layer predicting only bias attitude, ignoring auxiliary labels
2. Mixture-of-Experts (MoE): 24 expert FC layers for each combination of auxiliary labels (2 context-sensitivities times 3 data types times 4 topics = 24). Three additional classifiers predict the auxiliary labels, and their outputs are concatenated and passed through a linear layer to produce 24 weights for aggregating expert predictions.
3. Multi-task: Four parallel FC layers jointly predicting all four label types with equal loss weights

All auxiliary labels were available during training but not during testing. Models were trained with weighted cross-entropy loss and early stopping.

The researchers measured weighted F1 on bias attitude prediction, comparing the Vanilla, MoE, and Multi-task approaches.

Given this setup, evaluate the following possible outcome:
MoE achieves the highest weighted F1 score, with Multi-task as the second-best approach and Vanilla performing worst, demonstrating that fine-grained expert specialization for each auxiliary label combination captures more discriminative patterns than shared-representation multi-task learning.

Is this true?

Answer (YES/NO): NO